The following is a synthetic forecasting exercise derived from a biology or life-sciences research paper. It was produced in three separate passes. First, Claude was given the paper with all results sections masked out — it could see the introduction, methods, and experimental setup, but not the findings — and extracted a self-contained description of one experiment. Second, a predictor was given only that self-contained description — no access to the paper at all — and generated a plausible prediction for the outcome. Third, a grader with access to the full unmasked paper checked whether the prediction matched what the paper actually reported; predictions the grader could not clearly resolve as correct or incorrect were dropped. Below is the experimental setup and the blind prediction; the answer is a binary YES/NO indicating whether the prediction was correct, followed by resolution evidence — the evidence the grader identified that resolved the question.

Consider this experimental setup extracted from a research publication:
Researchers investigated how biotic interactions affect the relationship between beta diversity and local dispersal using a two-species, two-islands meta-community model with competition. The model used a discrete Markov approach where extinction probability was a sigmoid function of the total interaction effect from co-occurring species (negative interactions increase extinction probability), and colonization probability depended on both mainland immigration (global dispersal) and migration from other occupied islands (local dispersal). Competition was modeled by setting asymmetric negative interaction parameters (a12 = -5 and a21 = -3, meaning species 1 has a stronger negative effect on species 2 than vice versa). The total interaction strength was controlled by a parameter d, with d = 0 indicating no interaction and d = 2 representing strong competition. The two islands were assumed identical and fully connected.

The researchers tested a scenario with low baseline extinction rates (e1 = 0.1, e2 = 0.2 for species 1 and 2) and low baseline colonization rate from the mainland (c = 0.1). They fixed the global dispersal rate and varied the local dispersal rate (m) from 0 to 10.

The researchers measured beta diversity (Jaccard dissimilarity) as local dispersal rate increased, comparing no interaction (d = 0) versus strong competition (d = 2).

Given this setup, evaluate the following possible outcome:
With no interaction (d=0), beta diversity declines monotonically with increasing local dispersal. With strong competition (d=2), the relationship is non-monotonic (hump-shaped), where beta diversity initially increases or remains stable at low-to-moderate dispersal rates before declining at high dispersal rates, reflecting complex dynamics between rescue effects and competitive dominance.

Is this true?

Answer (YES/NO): NO